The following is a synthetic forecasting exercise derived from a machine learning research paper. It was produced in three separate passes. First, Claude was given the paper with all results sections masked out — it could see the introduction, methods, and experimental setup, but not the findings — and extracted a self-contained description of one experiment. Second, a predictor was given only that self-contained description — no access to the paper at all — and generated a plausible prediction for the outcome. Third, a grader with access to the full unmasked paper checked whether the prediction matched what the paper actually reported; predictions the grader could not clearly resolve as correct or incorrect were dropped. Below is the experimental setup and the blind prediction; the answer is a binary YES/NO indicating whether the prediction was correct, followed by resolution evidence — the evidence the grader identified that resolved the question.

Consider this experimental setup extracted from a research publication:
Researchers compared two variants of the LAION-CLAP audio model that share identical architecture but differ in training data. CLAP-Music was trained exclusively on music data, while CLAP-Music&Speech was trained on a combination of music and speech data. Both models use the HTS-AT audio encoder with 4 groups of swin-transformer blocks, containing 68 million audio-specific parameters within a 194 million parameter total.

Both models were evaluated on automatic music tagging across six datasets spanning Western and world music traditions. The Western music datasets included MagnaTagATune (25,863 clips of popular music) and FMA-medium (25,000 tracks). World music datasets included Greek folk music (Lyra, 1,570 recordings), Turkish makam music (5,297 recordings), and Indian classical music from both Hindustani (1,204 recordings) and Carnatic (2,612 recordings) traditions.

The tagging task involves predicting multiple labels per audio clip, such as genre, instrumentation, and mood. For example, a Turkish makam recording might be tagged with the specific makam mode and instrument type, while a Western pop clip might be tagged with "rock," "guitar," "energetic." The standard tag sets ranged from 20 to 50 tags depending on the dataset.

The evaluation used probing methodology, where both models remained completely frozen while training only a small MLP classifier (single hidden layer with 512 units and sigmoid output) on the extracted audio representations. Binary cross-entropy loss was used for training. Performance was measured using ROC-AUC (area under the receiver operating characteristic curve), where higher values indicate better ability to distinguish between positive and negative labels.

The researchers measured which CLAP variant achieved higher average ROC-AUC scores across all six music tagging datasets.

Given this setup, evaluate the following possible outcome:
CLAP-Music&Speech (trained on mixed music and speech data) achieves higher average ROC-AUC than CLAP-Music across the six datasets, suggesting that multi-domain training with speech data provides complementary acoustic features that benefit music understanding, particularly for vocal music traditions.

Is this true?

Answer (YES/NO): YES